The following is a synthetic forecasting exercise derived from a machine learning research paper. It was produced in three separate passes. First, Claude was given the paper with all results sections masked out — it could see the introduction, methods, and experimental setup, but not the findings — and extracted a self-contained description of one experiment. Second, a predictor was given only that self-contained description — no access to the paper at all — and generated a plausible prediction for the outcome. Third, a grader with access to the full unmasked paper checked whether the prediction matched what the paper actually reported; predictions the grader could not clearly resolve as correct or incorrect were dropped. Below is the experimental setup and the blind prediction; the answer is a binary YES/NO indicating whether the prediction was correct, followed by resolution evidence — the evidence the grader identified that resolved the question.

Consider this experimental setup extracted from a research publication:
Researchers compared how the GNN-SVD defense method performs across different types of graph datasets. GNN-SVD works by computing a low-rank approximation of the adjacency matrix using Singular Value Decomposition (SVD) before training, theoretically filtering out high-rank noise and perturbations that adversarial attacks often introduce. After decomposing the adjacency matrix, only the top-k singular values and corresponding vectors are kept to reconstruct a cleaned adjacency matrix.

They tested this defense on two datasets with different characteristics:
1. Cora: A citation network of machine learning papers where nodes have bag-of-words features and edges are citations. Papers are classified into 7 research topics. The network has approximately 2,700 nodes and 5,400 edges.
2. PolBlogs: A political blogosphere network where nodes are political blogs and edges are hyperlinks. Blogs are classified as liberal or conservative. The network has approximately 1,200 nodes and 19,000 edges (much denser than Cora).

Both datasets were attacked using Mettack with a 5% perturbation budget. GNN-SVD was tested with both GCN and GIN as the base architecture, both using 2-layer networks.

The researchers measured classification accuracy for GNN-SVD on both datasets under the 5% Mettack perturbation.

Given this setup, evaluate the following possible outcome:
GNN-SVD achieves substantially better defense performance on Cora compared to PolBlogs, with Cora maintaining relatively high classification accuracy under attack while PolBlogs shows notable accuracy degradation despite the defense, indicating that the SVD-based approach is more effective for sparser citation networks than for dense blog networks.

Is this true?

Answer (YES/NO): NO